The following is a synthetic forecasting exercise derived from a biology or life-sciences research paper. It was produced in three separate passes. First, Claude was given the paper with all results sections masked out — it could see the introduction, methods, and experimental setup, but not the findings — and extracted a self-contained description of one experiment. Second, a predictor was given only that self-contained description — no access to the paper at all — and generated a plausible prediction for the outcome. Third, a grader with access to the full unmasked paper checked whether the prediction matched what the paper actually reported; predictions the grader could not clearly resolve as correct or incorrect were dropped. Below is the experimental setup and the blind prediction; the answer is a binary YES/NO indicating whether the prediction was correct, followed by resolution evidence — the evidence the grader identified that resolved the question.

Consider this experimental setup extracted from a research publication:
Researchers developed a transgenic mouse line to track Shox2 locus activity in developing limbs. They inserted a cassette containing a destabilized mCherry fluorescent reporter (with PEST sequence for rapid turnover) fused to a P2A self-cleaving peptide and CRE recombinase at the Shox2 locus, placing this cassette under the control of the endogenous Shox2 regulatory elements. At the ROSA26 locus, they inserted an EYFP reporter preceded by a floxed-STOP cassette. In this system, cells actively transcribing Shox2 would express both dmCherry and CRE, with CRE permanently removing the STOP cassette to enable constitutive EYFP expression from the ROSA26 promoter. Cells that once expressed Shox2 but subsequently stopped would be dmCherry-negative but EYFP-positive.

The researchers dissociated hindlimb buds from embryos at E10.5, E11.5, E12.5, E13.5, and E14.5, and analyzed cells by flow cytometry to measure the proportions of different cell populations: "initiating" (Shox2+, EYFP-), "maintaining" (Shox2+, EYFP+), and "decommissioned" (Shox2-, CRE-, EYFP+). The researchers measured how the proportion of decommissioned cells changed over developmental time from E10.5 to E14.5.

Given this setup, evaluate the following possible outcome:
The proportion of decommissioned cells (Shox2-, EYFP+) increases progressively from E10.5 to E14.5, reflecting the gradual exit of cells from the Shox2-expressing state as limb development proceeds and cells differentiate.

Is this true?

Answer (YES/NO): YES